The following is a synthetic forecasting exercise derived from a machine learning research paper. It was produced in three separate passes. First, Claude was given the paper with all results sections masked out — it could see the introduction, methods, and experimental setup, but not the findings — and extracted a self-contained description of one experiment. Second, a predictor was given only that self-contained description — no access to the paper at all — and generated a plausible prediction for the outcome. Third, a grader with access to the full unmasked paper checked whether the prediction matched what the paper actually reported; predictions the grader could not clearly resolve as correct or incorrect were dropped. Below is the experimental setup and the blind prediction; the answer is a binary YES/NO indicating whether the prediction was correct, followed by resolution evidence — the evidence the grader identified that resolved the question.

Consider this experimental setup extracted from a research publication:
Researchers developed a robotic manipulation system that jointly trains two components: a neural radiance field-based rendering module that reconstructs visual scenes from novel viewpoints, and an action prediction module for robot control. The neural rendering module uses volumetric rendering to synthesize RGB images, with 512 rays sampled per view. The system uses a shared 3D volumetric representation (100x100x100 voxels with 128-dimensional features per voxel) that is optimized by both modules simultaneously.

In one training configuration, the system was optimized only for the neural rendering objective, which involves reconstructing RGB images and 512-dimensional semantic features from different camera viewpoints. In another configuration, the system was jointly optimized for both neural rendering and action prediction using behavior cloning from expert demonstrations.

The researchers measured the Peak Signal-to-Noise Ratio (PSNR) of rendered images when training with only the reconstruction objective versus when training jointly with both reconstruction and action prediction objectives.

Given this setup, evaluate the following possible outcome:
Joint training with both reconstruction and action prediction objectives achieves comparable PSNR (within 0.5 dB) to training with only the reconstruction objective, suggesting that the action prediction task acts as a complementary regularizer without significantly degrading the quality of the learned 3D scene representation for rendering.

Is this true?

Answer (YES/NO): NO